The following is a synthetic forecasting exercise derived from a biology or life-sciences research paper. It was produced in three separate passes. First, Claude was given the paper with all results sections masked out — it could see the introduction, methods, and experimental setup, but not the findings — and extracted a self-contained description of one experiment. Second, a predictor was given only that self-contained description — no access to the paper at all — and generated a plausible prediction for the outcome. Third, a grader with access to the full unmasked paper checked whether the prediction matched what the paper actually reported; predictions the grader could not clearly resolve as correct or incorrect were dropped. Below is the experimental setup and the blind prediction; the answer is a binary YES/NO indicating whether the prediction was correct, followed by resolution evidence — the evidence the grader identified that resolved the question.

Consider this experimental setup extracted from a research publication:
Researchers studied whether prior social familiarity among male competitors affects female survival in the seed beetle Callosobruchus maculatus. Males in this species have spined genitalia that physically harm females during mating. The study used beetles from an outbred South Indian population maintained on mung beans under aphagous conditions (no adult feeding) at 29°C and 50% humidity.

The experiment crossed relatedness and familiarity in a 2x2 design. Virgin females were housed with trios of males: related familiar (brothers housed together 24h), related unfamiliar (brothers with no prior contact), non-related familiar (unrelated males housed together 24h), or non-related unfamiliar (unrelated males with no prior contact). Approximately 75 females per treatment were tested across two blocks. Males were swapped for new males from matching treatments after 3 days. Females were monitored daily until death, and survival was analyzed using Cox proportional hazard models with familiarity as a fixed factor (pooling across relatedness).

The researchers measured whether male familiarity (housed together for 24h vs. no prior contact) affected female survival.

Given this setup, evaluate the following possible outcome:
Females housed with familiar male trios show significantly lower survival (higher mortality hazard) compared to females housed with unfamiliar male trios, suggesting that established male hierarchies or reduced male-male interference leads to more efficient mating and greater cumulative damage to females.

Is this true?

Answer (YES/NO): NO